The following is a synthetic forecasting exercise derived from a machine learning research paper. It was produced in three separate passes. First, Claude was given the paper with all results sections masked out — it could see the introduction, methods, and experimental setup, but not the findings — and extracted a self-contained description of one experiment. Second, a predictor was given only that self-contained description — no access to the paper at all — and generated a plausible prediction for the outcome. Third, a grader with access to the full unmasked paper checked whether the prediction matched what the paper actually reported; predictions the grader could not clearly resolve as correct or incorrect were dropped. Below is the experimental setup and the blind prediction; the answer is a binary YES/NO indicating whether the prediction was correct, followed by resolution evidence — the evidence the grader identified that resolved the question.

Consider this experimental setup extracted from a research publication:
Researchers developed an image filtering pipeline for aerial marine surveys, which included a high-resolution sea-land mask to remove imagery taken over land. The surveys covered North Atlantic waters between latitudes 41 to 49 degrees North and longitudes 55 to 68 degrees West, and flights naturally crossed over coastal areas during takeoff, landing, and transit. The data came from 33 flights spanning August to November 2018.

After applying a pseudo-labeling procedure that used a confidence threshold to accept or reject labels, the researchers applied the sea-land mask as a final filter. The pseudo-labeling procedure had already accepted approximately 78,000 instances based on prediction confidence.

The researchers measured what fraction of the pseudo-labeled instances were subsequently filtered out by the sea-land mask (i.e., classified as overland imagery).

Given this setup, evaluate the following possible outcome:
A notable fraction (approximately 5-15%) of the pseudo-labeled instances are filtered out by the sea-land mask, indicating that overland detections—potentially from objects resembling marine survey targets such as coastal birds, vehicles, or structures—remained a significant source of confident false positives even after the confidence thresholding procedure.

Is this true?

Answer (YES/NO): NO